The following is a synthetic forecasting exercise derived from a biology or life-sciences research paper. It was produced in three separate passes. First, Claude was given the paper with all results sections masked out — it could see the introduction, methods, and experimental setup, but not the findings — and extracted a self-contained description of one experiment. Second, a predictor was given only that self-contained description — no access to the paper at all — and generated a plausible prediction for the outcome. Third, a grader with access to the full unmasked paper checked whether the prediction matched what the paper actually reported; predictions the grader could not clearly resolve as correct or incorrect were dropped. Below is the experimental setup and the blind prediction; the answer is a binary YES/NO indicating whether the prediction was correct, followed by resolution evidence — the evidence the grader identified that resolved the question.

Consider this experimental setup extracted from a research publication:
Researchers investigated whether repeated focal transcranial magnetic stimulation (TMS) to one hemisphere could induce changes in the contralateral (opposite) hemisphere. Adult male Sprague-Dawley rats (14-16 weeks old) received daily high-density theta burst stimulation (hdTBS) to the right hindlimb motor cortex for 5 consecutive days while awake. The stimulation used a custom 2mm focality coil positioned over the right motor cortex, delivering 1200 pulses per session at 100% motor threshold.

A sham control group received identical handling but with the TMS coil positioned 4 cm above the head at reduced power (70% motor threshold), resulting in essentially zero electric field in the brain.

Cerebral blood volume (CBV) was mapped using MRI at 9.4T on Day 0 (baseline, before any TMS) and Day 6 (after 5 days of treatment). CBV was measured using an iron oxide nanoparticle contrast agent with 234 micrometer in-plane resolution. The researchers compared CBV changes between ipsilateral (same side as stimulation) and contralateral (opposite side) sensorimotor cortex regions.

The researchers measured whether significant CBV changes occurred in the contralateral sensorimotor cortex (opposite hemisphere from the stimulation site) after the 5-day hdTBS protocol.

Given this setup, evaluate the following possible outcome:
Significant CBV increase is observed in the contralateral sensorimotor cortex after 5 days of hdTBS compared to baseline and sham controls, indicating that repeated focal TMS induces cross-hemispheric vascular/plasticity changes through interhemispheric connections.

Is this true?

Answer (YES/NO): YES